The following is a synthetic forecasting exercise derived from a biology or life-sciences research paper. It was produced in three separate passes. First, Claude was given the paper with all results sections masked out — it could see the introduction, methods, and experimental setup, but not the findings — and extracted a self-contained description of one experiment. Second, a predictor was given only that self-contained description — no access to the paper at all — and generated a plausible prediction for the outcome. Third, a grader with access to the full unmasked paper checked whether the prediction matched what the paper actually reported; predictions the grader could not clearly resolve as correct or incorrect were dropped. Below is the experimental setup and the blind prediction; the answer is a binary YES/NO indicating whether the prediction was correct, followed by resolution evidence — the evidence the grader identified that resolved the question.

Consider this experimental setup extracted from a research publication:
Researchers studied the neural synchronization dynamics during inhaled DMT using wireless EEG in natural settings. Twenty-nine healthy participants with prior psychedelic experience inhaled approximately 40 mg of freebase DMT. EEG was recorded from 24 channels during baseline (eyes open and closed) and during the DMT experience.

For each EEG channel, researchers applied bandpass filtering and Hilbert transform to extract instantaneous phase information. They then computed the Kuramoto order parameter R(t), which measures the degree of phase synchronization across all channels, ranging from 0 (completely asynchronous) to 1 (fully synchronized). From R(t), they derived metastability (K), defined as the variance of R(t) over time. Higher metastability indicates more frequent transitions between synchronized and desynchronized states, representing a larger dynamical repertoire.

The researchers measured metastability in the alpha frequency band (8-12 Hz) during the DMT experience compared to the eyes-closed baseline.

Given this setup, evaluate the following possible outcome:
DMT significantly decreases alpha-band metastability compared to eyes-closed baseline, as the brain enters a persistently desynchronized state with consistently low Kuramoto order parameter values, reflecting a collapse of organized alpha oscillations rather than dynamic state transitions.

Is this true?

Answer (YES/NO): YES